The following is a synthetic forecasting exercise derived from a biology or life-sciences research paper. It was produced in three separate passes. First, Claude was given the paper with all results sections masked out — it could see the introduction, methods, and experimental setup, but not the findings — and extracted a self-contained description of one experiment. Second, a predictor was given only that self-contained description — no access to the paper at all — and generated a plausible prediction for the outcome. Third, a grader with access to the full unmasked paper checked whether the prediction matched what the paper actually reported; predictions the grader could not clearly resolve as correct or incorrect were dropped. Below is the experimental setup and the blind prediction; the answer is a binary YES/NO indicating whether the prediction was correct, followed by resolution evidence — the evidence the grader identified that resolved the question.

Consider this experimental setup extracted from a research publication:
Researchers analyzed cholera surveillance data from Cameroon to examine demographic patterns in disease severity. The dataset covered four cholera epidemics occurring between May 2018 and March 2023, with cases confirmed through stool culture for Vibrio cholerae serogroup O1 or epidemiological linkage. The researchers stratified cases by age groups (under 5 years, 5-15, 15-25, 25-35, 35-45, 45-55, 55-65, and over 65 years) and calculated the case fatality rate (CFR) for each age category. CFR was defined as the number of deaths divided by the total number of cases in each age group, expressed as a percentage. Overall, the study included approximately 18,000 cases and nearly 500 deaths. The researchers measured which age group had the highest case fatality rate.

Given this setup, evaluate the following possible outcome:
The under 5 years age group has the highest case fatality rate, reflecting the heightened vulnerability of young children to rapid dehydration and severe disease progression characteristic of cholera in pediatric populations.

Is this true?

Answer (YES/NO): NO